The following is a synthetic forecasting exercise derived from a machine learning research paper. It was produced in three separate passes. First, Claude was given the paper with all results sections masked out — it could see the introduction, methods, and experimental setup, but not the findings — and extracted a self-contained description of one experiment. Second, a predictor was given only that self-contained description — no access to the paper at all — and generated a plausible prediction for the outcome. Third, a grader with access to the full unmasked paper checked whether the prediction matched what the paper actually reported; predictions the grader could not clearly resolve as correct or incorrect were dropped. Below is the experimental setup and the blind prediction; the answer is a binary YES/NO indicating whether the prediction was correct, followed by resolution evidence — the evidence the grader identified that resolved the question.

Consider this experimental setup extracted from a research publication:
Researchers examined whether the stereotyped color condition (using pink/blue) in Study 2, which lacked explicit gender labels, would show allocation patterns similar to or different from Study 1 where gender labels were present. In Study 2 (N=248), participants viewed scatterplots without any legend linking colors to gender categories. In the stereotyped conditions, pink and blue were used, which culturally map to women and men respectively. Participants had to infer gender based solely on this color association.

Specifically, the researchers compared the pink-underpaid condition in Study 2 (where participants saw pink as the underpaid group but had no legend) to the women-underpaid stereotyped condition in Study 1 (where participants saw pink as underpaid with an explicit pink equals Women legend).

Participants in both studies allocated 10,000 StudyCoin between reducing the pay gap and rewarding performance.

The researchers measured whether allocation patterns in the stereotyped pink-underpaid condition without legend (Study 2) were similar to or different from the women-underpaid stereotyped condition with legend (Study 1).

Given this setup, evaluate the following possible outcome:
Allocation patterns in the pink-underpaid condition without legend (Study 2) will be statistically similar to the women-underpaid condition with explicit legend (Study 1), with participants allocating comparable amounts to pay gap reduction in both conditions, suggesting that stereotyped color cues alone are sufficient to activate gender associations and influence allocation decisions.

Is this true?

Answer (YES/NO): NO